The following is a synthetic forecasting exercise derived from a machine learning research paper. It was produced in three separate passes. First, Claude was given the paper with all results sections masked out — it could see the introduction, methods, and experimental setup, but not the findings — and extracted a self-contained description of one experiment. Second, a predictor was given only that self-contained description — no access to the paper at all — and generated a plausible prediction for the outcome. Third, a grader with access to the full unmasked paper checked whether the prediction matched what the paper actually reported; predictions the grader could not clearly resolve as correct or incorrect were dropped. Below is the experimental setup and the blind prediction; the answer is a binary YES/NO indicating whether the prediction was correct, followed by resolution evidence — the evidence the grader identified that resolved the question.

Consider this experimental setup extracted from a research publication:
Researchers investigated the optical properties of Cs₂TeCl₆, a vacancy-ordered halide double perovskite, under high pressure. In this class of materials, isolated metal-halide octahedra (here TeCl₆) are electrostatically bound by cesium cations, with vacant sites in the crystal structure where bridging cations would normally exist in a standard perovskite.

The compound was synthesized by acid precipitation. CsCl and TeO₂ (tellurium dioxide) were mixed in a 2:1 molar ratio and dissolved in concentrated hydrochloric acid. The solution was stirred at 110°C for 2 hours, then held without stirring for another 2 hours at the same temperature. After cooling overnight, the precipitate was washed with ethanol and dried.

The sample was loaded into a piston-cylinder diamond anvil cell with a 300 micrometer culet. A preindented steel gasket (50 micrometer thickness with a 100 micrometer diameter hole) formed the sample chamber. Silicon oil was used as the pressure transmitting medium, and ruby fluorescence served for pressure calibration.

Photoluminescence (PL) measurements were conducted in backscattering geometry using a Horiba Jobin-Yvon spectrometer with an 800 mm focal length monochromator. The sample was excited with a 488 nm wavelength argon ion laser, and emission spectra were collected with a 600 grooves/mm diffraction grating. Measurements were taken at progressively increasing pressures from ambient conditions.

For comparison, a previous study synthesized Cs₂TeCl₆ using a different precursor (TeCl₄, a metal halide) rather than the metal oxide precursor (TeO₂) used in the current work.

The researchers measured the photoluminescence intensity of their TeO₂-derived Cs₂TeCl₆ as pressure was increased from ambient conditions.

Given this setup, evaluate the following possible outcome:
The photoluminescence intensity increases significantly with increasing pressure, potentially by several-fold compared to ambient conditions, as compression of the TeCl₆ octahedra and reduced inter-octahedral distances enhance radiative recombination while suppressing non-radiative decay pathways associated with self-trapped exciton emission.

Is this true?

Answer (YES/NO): NO